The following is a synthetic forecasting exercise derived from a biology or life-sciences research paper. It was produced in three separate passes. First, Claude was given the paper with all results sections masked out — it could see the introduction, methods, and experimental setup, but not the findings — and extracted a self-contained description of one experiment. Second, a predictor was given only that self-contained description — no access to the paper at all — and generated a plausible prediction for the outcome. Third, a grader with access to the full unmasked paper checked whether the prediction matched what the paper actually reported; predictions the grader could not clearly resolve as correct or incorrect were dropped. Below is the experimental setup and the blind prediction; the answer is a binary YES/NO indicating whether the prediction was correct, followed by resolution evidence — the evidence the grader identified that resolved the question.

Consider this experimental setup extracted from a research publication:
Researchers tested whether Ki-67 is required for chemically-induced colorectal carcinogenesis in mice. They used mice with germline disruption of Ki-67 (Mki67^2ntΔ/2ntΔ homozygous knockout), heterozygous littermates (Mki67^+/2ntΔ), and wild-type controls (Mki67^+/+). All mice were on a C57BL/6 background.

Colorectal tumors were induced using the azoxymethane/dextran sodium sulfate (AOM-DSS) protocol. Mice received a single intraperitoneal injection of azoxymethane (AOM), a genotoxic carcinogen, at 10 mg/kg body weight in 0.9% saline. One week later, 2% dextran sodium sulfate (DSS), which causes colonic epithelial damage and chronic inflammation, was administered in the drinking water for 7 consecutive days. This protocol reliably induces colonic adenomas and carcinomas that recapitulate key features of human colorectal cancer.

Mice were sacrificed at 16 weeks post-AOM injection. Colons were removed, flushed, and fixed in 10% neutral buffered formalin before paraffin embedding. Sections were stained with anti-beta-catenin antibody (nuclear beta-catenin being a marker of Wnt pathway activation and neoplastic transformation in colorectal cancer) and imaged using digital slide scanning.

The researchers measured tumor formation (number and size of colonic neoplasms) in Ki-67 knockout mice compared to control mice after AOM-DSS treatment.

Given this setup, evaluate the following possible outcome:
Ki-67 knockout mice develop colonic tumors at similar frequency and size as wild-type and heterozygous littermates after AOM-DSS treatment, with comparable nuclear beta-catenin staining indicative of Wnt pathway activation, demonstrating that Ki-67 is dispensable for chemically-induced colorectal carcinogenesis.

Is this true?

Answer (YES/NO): NO